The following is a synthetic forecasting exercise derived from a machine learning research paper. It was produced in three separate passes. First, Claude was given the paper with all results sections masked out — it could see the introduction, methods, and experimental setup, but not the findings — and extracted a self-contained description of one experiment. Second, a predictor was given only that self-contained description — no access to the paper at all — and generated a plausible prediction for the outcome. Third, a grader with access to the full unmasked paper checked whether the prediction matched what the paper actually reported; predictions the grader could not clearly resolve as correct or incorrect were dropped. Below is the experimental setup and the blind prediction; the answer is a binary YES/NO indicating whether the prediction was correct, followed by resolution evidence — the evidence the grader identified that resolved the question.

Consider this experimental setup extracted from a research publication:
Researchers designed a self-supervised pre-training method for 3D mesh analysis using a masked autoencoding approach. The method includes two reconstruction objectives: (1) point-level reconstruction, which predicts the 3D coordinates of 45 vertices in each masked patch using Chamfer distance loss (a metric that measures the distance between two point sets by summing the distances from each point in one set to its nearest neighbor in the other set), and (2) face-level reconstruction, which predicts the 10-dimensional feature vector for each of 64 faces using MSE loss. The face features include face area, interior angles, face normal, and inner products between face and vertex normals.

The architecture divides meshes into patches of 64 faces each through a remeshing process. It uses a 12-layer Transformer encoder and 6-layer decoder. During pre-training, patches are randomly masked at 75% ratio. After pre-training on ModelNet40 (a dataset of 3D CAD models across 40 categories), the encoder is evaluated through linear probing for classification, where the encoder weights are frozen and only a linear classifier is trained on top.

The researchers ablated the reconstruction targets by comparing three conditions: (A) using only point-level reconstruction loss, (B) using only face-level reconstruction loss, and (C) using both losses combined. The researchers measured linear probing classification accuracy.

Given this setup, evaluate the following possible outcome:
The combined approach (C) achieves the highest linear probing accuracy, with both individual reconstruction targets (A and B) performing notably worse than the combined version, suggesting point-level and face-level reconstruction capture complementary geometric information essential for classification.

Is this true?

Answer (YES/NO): YES